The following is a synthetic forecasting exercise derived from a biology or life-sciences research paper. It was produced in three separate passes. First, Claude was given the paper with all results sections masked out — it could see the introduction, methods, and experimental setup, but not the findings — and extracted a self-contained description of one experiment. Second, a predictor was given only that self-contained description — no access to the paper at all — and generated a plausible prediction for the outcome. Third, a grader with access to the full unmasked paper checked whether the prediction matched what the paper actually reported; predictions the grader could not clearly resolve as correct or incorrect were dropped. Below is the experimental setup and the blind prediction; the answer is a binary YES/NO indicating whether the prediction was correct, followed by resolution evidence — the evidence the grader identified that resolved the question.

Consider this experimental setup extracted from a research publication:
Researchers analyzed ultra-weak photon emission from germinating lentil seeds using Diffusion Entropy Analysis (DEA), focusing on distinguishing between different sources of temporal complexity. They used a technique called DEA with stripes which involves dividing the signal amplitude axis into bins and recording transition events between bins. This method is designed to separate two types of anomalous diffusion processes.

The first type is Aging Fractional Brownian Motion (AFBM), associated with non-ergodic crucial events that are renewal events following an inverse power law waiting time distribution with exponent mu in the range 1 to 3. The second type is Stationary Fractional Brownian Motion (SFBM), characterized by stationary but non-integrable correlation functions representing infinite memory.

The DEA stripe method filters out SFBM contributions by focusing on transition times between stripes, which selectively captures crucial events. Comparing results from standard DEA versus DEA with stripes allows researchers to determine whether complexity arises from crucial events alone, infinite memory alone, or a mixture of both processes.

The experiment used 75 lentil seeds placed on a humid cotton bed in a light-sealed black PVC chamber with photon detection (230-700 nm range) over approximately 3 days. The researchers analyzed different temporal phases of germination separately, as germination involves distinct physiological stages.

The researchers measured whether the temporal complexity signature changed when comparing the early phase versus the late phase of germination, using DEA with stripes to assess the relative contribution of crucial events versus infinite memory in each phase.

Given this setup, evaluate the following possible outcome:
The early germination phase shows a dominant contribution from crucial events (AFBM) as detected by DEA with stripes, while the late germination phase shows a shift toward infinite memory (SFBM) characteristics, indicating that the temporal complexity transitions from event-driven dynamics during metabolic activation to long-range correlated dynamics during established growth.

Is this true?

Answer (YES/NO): NO